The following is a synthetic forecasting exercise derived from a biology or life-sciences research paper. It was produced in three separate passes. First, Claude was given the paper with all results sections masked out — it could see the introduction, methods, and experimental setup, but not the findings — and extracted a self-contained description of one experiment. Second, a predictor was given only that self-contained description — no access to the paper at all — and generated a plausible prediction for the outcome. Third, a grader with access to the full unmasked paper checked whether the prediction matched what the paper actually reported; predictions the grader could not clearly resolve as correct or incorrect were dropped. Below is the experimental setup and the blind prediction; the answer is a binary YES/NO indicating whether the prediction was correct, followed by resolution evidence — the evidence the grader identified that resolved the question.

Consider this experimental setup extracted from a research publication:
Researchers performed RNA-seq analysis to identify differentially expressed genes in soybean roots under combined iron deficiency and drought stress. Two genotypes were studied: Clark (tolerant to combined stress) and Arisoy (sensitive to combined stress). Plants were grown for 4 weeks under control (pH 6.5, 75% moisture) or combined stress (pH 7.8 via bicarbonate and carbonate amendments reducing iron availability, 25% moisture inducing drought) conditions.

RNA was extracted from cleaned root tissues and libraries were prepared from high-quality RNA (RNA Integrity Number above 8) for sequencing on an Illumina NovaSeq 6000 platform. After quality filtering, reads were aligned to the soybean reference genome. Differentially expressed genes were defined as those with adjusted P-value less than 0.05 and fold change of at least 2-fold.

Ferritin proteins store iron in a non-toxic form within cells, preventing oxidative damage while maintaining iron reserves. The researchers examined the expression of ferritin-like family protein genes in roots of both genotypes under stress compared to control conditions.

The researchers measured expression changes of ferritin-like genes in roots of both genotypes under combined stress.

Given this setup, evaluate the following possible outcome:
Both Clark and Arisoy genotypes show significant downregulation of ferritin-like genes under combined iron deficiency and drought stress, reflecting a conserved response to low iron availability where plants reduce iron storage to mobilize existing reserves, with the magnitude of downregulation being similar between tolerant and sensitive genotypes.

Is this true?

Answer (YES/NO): NO